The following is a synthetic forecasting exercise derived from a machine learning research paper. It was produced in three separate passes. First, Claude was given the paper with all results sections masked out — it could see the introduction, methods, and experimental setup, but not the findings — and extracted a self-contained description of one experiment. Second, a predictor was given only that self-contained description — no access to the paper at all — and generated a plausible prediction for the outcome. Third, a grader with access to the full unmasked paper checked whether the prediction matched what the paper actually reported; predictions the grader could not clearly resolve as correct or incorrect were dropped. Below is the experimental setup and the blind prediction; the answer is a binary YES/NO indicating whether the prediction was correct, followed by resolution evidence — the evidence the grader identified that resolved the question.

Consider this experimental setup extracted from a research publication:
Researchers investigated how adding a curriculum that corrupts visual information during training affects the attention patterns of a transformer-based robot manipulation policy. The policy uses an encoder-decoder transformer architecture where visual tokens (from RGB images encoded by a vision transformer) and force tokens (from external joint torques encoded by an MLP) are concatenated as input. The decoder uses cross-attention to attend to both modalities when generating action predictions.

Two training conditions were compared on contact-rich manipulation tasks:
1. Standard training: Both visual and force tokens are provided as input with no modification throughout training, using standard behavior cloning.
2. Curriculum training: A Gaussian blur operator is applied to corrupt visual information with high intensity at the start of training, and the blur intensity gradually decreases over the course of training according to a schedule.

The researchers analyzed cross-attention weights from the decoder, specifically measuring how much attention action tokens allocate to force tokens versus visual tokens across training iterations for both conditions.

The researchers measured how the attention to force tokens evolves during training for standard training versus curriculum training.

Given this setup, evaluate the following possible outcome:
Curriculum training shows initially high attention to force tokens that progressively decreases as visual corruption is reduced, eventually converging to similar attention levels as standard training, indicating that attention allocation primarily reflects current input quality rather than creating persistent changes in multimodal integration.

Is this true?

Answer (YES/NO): NO